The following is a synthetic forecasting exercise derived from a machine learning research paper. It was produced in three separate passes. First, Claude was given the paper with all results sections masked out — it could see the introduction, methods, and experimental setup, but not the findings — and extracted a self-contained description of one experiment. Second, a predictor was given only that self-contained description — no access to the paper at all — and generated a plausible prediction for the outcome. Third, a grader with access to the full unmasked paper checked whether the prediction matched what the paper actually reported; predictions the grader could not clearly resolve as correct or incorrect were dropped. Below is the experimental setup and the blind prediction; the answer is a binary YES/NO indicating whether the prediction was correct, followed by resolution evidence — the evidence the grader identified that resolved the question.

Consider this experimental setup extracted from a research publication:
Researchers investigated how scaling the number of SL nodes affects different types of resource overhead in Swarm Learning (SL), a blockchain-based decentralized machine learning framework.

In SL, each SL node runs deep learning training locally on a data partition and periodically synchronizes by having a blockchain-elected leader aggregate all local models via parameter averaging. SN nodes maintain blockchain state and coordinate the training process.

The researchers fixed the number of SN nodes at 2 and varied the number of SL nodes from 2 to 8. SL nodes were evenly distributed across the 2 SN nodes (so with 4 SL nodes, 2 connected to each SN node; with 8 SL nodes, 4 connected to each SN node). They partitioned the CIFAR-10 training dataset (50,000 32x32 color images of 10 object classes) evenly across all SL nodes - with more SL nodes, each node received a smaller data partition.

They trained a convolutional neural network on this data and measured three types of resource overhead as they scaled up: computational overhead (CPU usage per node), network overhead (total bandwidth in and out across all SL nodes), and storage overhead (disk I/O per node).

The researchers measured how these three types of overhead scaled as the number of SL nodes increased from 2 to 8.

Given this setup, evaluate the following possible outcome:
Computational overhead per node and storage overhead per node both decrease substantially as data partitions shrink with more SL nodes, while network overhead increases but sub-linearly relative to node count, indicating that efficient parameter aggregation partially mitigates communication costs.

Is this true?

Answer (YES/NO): NO